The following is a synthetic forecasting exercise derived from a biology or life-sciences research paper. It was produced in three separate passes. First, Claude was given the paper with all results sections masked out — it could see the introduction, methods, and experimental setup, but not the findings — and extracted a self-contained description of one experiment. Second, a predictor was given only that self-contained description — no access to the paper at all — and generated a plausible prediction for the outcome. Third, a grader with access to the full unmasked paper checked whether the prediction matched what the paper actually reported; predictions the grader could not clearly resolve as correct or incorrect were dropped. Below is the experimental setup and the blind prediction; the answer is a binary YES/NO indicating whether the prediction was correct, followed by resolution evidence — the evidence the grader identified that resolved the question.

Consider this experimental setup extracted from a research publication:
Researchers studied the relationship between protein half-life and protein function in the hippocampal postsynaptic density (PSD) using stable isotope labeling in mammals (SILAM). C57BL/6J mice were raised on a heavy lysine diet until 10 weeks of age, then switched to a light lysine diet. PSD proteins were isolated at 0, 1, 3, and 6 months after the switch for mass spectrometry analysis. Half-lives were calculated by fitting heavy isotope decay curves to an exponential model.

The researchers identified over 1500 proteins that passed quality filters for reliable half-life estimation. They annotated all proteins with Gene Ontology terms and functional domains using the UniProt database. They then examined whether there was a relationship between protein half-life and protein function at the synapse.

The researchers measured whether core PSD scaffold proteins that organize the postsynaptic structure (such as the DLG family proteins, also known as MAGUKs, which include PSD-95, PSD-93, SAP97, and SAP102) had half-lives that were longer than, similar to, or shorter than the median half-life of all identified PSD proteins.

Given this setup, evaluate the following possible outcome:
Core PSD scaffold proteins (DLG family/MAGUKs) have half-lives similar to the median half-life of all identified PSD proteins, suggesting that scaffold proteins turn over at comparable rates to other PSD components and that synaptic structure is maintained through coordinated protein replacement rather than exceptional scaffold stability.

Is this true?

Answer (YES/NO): YES